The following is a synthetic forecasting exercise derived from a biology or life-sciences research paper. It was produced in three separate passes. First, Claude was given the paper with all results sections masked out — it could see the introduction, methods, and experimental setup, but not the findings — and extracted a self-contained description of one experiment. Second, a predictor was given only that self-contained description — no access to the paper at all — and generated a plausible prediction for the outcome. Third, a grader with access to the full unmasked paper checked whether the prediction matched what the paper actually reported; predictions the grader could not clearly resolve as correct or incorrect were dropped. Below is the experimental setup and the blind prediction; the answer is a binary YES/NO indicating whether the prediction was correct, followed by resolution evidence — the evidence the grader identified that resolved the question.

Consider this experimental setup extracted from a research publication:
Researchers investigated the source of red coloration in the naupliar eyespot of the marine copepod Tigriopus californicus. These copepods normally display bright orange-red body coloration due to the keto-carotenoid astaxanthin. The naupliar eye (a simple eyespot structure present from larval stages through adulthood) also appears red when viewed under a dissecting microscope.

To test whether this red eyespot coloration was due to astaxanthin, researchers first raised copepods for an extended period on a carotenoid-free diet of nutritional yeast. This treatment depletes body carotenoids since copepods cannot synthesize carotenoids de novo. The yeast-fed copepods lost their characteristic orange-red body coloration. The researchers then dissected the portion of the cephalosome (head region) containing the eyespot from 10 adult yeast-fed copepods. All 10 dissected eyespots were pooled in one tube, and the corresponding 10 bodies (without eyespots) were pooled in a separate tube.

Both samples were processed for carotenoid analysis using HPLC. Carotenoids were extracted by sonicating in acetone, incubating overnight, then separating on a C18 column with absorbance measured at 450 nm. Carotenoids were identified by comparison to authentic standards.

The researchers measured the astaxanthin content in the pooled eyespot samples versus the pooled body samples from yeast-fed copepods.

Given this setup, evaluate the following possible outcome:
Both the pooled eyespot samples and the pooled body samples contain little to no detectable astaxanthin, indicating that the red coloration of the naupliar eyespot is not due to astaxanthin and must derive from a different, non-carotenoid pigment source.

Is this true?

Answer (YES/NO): NO